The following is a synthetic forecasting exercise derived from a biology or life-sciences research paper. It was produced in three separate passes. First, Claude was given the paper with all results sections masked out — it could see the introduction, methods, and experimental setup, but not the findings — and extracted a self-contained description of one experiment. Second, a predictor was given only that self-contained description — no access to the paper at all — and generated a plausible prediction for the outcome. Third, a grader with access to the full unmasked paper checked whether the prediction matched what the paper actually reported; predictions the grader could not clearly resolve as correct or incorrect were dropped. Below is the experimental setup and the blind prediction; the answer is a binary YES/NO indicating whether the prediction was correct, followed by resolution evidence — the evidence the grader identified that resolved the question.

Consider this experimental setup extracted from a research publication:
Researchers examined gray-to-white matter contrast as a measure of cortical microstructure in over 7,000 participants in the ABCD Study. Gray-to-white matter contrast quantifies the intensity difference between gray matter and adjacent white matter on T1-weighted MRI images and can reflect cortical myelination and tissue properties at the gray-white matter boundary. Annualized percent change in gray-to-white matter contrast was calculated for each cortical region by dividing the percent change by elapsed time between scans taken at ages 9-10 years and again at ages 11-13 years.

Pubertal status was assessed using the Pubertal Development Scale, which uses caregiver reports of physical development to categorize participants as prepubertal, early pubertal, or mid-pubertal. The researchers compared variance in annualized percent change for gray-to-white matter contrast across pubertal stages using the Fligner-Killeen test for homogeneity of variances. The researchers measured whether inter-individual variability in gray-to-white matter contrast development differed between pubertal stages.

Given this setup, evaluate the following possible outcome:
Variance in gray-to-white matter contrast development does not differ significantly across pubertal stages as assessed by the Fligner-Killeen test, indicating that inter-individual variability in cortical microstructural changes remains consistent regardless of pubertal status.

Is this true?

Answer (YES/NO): YES